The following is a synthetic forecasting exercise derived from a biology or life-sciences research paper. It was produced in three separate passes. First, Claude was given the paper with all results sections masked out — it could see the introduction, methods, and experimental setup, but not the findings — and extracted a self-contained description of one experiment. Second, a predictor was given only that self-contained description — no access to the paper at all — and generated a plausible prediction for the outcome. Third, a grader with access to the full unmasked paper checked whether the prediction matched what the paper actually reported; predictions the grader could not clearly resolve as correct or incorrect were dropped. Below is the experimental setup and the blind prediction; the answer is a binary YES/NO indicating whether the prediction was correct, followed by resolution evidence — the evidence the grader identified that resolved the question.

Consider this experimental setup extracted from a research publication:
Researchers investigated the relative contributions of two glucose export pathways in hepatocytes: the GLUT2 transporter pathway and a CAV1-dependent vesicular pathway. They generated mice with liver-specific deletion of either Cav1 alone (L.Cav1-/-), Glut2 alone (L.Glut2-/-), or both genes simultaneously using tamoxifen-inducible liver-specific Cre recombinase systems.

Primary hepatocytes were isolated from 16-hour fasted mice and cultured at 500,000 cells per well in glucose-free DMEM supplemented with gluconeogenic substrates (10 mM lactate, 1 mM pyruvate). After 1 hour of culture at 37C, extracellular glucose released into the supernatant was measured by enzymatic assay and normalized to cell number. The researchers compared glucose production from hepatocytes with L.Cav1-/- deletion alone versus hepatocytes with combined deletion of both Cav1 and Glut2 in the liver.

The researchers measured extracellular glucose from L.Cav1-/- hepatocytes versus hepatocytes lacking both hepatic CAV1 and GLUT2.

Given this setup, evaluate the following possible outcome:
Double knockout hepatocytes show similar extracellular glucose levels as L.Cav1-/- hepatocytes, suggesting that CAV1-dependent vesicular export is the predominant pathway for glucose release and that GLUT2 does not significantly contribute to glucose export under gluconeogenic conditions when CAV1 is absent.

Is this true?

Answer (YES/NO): NO